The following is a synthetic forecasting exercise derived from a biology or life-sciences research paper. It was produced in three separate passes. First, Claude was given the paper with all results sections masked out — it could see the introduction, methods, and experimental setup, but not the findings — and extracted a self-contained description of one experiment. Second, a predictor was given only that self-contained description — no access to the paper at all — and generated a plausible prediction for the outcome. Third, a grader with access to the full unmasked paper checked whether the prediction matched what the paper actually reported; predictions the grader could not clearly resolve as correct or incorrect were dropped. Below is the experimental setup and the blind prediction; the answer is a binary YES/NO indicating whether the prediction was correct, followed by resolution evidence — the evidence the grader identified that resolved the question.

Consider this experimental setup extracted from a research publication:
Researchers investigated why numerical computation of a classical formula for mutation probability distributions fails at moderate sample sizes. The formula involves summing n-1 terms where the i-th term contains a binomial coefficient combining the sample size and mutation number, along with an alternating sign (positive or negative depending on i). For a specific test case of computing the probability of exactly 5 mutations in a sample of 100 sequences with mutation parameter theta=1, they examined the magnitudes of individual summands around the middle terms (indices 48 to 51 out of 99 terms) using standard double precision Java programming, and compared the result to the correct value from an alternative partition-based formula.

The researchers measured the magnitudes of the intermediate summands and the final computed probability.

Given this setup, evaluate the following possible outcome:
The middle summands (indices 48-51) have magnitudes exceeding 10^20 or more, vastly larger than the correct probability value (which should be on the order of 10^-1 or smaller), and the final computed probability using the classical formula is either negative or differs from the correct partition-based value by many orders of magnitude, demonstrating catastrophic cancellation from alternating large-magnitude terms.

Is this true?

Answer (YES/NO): NO